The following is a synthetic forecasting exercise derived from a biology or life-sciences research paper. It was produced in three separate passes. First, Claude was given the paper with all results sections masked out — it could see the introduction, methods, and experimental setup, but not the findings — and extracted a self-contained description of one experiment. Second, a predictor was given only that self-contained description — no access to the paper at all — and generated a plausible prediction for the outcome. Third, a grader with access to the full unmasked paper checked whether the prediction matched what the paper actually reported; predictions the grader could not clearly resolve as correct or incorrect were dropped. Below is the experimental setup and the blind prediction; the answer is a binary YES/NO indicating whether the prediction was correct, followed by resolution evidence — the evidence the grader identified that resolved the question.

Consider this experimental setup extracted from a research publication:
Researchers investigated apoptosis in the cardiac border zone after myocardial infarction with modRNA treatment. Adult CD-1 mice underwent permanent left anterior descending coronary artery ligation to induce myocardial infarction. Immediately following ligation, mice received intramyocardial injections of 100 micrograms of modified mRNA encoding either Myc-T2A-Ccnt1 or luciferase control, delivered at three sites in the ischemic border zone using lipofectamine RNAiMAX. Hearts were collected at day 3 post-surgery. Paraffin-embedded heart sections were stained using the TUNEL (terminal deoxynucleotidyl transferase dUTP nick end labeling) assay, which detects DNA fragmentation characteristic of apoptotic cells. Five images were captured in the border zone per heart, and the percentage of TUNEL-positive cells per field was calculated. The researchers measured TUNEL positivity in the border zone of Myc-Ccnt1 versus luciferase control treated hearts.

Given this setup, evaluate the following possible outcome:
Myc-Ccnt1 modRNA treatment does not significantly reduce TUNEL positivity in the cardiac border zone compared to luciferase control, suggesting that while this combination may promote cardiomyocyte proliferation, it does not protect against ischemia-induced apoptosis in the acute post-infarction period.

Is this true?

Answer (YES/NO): YES